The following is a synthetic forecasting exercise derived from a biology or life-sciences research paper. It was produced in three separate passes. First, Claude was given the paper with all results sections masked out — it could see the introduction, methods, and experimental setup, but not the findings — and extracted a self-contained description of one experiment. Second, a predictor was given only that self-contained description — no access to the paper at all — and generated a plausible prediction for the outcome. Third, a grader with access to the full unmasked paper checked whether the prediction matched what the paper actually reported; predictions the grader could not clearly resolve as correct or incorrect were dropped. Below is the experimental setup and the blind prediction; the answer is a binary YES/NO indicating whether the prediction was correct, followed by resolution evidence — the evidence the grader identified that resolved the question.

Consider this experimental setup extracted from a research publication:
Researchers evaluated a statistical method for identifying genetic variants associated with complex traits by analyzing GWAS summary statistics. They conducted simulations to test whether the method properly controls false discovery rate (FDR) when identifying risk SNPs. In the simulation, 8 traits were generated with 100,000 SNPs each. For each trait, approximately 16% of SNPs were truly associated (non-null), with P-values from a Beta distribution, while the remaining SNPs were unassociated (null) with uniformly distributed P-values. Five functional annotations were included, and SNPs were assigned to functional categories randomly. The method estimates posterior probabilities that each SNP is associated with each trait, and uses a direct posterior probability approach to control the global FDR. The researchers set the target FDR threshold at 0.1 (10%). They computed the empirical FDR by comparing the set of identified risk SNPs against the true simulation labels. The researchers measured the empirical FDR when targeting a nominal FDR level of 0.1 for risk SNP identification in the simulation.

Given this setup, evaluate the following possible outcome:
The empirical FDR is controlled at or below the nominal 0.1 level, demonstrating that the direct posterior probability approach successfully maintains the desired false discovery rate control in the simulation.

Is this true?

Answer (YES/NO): YES